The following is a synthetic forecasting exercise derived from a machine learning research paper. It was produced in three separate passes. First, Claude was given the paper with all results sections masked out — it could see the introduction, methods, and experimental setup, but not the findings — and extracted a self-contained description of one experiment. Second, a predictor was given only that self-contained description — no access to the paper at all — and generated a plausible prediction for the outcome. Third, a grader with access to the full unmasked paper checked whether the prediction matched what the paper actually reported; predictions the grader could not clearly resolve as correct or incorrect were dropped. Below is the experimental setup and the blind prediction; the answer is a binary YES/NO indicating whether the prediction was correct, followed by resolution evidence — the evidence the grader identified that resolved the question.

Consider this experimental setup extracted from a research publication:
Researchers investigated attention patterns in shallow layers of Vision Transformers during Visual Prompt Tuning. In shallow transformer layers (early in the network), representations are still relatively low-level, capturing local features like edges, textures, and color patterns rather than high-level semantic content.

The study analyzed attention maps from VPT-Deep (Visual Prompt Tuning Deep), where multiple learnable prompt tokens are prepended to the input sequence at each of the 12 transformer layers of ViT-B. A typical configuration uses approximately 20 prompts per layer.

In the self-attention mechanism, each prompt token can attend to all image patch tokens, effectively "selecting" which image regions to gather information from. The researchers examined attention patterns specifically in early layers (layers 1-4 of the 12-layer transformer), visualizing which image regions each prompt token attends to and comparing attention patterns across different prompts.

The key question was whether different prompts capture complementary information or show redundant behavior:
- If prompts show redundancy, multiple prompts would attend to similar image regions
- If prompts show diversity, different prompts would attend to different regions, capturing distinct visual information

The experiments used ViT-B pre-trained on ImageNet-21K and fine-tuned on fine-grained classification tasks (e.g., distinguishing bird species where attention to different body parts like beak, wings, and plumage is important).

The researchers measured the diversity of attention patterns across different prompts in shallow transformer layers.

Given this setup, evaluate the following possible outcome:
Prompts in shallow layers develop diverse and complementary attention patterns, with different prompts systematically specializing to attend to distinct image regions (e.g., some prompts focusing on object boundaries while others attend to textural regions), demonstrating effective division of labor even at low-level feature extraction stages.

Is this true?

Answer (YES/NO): YES